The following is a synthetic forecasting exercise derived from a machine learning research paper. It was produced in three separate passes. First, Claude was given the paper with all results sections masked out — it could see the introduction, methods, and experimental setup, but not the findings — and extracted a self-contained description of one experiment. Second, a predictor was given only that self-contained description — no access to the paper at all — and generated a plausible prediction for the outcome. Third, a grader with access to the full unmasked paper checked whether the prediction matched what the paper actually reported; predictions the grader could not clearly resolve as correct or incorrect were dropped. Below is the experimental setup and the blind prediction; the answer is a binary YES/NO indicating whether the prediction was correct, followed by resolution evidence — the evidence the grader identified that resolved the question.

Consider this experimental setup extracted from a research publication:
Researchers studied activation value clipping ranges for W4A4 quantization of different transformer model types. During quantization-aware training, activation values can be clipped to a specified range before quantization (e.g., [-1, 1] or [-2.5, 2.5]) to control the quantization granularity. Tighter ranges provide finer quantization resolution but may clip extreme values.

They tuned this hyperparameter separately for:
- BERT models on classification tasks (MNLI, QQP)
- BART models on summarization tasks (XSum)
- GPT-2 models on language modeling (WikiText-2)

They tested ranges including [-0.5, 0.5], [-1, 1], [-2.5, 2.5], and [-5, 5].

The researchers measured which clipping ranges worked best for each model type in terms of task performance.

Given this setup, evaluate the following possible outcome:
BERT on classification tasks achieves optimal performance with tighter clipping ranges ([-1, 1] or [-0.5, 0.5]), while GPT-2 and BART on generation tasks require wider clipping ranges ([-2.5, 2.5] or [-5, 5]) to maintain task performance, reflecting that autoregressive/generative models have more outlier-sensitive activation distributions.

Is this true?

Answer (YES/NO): NO